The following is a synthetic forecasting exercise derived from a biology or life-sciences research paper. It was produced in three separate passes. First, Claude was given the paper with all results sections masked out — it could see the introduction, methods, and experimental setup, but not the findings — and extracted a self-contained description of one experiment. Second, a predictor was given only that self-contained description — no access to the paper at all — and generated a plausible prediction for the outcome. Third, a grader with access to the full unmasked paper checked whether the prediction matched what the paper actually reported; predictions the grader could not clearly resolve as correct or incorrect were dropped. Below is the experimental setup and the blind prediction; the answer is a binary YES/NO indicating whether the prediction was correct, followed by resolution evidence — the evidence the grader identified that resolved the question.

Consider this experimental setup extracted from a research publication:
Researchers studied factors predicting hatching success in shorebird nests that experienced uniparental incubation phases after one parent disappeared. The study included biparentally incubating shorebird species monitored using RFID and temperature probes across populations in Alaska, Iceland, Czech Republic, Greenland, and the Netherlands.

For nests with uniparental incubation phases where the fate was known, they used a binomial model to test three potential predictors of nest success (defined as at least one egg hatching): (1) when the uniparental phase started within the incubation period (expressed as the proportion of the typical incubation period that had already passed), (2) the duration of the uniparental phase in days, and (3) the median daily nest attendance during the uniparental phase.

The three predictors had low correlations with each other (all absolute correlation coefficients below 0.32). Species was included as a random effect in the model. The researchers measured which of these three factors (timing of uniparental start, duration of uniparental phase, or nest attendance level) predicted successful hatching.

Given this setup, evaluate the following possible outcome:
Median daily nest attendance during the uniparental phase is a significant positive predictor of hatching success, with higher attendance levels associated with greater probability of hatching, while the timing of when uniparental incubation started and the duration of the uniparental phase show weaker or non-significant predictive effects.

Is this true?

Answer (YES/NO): NO